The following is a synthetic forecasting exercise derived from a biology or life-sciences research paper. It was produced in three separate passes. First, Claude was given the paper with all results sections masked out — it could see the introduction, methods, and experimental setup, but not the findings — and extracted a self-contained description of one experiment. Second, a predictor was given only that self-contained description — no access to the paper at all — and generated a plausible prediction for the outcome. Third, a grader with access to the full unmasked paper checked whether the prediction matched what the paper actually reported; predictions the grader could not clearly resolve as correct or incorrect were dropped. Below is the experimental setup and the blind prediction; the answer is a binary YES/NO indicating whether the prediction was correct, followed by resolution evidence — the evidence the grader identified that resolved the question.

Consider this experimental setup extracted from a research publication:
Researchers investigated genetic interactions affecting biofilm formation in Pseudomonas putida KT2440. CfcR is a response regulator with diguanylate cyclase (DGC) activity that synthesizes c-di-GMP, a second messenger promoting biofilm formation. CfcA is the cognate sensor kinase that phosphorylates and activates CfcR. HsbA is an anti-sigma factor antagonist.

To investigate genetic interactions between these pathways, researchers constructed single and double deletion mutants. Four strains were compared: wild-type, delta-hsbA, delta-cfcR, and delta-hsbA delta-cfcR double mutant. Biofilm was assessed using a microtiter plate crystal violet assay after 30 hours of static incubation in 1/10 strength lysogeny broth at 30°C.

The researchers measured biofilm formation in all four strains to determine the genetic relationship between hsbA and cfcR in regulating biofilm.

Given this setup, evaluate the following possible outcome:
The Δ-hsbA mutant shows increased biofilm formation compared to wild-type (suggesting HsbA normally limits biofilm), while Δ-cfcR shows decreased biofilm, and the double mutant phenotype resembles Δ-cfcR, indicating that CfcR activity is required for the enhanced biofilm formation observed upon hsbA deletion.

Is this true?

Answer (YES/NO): NO